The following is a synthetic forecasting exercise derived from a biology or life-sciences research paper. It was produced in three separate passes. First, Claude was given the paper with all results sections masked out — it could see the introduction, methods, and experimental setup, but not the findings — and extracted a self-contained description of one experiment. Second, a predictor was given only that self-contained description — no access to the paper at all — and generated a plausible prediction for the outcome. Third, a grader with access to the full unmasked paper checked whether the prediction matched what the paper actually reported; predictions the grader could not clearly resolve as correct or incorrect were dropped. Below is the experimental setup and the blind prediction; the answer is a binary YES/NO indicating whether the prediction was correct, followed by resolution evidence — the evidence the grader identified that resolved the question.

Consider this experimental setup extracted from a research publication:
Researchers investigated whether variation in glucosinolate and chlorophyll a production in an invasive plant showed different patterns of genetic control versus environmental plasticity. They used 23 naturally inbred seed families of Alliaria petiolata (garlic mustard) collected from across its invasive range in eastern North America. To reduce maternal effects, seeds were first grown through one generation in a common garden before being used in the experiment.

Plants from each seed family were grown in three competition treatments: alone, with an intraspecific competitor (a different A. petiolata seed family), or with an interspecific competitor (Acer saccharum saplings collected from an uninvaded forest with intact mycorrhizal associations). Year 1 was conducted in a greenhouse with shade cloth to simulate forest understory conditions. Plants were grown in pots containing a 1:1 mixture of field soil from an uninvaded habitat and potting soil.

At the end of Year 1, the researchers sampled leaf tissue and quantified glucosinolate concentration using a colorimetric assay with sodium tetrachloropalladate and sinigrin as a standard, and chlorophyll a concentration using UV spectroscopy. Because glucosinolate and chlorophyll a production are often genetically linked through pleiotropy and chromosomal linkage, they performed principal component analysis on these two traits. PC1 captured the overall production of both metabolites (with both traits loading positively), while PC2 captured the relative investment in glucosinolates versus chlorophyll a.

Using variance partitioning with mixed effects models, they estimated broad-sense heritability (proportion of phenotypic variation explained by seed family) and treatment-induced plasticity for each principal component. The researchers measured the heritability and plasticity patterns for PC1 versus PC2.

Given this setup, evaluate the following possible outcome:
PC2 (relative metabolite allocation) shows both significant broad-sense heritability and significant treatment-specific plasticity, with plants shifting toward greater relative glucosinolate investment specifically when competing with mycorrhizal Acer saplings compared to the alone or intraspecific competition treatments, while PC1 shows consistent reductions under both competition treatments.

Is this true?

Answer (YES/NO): NO